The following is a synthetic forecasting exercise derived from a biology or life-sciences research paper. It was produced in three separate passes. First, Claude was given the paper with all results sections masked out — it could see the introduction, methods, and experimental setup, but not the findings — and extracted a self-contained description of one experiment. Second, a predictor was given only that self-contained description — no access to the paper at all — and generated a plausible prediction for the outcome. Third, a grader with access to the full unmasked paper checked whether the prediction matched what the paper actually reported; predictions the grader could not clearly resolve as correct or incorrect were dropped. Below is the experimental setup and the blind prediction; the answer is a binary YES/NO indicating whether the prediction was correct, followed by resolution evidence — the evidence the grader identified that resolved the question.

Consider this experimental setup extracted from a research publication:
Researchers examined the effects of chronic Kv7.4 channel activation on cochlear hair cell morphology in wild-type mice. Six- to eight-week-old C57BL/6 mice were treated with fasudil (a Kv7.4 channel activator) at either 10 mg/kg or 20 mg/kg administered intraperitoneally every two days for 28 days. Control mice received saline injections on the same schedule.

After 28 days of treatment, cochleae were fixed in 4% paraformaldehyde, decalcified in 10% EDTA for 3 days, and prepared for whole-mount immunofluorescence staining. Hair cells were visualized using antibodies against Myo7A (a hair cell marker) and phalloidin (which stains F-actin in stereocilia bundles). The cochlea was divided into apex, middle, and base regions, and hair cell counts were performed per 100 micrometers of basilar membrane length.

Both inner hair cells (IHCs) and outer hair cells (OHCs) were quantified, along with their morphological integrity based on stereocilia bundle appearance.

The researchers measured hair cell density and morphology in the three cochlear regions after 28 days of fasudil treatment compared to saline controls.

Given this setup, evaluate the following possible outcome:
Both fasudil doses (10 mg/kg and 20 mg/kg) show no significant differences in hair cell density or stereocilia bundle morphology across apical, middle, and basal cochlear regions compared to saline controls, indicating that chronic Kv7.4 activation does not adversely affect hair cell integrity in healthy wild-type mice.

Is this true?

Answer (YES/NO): YES